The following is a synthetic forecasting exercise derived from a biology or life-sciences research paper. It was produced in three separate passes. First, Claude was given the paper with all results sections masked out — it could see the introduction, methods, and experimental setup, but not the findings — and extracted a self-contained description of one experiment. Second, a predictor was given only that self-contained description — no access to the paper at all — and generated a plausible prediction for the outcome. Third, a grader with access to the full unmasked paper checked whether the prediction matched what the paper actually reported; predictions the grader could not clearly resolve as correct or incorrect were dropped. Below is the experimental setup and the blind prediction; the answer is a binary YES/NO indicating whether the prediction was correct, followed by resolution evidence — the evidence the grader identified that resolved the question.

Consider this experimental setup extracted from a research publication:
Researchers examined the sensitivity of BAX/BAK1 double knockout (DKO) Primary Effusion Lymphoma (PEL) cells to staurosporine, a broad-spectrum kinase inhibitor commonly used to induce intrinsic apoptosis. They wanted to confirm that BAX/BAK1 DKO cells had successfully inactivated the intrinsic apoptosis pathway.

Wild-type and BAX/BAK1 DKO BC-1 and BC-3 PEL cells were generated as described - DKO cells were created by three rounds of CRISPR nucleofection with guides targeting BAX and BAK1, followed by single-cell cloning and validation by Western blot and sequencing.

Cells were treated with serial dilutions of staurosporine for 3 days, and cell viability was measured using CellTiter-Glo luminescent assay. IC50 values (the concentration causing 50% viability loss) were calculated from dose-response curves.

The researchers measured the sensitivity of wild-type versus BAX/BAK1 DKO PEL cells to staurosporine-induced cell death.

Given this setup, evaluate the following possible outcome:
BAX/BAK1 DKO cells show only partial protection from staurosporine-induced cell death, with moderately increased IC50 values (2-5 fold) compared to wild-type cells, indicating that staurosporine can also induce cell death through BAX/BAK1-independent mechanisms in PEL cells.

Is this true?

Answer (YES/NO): NO